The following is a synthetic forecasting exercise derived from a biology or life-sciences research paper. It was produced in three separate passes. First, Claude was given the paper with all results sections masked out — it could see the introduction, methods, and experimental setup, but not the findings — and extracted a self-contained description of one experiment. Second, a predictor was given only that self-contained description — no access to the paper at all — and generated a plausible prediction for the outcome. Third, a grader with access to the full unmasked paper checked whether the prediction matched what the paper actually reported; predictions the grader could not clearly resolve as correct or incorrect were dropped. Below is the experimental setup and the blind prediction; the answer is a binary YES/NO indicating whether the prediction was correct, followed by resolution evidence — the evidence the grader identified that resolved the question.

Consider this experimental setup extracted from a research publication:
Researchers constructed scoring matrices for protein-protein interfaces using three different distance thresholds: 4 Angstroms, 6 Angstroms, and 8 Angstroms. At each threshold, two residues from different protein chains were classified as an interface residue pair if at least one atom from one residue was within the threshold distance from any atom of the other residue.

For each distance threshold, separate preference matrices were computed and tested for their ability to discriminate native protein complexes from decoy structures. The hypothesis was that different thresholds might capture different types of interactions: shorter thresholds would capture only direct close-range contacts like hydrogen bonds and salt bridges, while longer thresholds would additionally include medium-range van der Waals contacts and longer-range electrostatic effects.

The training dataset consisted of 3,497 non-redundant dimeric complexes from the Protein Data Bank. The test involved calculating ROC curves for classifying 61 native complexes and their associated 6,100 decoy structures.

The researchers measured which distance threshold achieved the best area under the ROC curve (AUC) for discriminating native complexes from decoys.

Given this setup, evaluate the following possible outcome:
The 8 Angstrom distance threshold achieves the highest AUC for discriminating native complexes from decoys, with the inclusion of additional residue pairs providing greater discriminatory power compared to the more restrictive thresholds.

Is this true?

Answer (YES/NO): NO